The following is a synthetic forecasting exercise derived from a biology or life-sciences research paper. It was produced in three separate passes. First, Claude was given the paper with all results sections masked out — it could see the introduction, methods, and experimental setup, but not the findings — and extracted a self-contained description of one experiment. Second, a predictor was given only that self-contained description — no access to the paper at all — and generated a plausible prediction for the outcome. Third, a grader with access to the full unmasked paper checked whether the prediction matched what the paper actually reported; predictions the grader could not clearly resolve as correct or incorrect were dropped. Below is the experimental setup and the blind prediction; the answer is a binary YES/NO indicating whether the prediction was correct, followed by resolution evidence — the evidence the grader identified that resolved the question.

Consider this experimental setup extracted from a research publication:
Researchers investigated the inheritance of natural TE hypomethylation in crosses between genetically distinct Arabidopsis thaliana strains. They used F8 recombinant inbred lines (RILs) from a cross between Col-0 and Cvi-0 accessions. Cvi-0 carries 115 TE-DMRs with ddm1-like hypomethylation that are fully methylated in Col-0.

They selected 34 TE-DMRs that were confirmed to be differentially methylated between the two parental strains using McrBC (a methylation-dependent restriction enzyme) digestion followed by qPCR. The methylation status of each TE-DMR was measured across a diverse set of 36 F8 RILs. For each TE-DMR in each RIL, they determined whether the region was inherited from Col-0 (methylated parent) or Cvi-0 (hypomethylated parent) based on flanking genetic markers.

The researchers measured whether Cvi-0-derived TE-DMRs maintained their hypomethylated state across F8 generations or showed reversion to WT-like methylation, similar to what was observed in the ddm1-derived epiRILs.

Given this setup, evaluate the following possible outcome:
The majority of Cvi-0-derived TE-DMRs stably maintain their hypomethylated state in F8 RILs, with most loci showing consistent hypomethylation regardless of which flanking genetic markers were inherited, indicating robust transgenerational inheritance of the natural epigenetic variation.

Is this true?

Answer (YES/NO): NO